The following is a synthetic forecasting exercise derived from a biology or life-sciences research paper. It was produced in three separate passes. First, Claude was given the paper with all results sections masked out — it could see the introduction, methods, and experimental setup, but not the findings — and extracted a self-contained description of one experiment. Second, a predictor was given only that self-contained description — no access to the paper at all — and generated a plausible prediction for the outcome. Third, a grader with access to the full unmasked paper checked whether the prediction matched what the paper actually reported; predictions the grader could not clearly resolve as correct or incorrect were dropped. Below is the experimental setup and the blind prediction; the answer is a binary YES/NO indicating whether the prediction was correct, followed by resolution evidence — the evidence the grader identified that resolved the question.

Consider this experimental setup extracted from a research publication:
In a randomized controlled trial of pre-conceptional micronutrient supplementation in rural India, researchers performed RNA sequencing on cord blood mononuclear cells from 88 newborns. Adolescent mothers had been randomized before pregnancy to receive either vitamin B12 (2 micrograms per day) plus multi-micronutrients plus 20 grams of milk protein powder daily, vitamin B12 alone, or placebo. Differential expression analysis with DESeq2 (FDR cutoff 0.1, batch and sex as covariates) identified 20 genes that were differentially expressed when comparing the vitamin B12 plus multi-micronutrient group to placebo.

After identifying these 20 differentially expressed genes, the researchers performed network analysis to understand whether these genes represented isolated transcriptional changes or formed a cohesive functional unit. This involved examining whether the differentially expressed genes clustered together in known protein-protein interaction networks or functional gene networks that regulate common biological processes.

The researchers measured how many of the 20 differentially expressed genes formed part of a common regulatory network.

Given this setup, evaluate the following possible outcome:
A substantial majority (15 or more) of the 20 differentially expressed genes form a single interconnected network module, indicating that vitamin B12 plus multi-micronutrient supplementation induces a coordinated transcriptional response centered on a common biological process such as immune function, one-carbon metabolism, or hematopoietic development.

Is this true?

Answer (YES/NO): YES